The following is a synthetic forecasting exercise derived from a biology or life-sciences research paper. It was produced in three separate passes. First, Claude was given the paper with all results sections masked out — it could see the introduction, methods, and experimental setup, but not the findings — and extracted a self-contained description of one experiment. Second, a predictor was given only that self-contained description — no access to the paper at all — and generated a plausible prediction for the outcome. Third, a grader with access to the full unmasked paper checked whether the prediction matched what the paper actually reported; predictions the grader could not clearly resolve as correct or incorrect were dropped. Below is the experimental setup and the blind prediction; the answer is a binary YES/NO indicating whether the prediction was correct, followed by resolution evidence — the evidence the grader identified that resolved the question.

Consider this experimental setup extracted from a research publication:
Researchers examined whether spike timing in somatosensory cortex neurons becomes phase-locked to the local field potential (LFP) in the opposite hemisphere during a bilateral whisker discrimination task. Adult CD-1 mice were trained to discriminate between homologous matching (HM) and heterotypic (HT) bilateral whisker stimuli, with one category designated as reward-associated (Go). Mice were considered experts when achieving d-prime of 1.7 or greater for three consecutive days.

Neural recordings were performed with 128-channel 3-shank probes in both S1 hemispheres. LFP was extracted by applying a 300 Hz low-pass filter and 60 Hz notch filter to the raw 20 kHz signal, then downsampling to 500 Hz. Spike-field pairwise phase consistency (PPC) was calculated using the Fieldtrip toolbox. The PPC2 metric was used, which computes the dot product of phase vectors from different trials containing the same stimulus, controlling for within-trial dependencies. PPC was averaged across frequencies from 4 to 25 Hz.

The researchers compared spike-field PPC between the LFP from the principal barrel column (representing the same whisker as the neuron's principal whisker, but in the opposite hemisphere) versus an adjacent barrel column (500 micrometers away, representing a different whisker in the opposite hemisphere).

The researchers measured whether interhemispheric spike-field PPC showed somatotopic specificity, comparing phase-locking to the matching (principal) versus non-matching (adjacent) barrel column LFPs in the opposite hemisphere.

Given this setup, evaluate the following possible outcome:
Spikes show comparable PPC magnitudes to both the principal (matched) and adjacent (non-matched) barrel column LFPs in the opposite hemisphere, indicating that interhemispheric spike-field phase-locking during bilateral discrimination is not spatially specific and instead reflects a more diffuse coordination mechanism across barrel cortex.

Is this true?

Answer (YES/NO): NO